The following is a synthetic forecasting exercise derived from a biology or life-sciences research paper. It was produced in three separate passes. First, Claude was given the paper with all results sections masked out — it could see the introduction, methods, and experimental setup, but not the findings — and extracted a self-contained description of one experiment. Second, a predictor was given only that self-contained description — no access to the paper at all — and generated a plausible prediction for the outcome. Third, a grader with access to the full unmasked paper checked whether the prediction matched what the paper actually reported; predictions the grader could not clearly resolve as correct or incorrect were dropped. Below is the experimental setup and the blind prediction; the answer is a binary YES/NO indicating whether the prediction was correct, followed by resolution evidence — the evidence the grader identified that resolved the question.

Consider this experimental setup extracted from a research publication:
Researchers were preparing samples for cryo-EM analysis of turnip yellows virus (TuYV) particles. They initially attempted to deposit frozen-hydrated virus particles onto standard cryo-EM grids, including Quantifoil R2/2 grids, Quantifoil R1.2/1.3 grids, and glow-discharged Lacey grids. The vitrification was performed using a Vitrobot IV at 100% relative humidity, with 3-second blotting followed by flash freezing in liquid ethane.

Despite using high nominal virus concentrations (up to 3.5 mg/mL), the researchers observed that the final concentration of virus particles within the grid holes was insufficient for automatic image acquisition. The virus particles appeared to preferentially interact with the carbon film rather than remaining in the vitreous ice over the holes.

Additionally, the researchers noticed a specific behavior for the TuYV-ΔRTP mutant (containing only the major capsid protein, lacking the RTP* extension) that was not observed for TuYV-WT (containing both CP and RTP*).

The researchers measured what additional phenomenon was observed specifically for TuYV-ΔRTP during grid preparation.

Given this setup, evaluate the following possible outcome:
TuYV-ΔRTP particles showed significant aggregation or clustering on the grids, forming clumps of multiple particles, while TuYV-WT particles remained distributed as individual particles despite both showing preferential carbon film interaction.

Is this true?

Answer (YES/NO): NO